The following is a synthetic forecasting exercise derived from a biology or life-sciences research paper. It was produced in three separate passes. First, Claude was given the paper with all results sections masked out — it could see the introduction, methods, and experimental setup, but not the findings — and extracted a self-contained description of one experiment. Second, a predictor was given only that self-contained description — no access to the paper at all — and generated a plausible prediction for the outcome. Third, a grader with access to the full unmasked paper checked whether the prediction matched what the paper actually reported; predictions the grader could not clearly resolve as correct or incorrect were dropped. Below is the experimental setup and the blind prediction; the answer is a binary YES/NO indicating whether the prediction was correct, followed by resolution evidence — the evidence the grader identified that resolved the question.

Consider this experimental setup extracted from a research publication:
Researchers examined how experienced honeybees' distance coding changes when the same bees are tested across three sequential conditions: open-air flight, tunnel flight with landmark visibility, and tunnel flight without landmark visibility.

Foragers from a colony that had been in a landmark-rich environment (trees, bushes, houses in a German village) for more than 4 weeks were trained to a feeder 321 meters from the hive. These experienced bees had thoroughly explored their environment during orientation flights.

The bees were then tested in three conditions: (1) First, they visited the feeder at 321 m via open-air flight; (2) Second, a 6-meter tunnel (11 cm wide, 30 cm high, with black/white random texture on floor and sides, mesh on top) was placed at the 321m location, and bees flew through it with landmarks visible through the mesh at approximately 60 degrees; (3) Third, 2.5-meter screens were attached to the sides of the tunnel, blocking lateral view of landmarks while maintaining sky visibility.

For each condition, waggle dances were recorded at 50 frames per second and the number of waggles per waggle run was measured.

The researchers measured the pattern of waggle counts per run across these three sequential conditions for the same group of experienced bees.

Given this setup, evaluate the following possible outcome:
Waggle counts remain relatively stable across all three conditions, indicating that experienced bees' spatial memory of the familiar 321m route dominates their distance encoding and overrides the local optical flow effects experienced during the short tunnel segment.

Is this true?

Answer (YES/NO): NO